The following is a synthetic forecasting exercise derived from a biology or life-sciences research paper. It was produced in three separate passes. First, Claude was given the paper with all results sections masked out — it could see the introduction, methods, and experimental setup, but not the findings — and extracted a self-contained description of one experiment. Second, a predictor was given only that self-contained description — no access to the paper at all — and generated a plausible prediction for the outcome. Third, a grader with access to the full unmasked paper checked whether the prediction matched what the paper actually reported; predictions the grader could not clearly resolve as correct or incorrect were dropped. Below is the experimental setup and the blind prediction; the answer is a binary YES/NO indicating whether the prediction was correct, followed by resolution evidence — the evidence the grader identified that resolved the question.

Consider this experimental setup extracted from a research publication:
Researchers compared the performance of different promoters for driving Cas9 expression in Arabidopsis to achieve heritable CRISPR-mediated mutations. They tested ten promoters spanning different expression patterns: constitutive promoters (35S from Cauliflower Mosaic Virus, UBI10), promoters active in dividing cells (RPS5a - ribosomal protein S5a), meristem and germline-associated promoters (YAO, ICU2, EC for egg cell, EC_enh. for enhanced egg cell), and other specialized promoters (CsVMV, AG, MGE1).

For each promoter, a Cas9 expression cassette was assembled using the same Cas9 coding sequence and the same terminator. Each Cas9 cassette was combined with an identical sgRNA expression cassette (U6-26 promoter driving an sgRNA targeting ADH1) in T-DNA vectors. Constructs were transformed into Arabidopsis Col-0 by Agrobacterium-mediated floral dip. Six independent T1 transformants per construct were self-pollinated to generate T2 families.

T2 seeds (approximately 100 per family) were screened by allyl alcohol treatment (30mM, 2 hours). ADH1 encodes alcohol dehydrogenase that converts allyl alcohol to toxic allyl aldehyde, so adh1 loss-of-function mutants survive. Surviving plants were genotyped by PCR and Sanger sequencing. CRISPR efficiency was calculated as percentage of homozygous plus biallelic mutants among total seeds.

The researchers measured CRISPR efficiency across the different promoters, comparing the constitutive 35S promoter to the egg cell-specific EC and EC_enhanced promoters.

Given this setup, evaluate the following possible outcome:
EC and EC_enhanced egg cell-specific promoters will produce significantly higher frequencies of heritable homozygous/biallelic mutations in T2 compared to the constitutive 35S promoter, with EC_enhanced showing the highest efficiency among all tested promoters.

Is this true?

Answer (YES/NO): NO